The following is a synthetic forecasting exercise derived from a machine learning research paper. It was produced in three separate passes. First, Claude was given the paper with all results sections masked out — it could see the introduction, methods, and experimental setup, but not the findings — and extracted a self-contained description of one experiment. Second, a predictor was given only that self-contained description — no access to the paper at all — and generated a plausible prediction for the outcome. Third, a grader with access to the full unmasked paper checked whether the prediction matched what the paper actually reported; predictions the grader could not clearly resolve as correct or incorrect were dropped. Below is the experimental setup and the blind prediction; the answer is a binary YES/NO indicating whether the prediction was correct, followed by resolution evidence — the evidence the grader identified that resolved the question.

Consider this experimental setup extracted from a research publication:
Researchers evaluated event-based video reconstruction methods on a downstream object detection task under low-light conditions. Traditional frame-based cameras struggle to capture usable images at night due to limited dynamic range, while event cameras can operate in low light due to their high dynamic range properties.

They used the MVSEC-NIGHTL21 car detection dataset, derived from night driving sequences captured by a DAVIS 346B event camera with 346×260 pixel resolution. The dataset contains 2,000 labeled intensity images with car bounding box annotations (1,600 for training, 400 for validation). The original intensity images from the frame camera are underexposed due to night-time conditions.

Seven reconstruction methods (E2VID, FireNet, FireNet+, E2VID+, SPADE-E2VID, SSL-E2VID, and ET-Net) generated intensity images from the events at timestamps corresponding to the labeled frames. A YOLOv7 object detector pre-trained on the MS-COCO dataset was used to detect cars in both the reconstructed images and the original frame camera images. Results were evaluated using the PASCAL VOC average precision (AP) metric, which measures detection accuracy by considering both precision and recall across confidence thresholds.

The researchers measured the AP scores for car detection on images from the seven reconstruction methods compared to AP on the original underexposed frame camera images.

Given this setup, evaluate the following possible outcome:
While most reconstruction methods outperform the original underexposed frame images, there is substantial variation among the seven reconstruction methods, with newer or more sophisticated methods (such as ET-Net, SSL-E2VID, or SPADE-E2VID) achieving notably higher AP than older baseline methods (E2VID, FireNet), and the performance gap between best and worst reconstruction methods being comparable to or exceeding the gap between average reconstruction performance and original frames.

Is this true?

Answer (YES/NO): NO